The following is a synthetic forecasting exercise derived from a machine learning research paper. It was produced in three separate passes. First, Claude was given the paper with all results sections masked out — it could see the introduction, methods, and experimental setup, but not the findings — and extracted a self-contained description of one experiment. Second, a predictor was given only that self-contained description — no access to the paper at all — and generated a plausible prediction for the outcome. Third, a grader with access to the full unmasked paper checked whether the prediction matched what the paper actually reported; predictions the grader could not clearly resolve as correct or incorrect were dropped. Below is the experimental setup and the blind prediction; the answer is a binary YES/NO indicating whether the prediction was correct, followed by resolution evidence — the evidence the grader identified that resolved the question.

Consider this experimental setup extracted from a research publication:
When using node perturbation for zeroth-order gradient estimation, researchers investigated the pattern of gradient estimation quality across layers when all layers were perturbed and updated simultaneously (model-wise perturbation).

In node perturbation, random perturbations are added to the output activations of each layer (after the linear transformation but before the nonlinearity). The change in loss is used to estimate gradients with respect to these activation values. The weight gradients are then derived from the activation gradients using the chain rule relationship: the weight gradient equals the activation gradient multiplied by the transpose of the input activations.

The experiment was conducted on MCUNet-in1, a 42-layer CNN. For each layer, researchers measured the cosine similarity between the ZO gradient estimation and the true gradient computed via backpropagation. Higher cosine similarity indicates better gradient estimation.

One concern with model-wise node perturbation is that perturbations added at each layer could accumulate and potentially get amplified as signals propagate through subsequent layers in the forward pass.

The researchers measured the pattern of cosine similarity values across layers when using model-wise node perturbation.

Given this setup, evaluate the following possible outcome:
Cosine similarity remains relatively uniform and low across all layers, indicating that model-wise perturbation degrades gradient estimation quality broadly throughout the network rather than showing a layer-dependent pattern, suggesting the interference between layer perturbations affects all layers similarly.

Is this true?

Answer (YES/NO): NO